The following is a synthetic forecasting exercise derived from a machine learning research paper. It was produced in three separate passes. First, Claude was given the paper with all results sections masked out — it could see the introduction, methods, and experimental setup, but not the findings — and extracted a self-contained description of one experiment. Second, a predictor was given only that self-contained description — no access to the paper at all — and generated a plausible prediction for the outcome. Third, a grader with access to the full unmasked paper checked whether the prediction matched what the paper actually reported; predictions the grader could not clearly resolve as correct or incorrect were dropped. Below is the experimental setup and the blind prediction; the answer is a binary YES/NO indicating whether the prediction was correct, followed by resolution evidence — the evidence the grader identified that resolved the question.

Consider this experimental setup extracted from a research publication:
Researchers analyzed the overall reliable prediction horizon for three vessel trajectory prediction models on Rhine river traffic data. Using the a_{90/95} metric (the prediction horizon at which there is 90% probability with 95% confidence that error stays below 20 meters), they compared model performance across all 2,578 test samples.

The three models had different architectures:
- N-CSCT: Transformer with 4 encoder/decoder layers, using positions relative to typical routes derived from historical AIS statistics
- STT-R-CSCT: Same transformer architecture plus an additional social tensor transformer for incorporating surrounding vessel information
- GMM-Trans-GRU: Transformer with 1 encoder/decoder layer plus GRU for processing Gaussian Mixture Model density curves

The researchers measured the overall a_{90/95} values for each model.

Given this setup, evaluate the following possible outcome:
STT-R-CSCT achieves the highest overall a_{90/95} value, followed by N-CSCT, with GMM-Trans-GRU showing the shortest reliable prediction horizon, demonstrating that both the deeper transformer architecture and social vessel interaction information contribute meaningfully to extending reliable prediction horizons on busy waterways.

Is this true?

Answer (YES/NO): NO